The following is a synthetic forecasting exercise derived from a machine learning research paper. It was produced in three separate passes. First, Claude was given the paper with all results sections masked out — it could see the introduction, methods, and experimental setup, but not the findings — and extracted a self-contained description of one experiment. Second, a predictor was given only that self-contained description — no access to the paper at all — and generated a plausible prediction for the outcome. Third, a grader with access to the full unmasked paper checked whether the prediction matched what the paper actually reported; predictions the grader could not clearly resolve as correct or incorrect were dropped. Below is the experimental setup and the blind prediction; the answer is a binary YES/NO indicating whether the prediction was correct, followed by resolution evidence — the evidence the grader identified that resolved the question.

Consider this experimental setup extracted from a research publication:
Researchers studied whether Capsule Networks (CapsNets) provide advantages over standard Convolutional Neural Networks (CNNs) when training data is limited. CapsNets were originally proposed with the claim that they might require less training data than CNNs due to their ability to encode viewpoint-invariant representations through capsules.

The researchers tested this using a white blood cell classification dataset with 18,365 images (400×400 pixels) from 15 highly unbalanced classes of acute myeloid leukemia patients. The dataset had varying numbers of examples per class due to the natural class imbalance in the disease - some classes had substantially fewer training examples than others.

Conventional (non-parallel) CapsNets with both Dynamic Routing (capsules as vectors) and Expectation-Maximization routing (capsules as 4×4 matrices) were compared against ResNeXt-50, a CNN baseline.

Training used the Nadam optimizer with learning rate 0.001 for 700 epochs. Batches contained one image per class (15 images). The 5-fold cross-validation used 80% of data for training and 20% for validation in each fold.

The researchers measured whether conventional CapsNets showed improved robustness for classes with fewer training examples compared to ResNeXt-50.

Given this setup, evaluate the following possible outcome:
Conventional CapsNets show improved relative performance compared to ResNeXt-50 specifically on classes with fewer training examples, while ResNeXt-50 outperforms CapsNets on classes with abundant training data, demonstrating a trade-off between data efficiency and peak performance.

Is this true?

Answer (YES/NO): NO